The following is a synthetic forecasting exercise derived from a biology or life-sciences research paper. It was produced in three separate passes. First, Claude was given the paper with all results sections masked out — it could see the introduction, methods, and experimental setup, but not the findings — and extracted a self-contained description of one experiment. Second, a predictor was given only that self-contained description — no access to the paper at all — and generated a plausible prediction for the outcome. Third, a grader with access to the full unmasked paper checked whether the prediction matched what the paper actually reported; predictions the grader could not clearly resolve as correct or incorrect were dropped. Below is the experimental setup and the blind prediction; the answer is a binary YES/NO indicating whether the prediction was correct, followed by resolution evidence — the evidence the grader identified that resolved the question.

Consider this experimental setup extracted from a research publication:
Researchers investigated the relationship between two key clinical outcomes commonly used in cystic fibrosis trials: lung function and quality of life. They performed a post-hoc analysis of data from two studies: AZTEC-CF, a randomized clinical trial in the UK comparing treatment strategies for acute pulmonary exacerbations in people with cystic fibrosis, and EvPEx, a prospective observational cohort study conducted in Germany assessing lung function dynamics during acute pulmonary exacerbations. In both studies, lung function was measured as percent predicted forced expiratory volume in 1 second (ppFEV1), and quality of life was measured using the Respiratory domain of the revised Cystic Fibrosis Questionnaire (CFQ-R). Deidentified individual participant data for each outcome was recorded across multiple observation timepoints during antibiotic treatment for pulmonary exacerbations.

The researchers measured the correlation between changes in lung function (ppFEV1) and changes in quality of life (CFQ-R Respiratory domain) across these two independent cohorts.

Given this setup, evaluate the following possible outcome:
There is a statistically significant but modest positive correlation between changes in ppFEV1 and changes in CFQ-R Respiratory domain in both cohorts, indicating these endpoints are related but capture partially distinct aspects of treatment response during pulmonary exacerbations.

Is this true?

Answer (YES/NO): NO